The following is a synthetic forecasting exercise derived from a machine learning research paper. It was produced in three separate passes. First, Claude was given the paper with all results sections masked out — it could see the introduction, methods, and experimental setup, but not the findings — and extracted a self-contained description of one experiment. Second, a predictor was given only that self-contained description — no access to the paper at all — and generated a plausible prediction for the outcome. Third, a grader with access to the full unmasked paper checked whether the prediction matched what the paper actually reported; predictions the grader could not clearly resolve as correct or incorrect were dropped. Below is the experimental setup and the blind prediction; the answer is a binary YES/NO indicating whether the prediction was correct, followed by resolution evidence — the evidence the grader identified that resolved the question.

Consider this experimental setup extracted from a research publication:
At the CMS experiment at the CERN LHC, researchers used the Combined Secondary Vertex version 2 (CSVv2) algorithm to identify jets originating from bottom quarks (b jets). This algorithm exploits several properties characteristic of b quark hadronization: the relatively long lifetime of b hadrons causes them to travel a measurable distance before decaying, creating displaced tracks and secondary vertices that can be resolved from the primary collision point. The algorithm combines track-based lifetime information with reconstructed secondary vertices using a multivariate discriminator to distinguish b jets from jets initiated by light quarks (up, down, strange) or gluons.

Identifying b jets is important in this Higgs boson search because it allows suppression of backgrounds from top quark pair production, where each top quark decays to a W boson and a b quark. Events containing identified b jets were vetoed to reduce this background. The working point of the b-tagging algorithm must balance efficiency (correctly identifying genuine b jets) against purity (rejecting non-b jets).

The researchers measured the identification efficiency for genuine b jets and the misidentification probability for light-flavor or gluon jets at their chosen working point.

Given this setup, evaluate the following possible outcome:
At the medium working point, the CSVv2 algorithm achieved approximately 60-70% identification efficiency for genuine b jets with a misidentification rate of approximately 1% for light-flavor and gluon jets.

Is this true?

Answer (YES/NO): YES